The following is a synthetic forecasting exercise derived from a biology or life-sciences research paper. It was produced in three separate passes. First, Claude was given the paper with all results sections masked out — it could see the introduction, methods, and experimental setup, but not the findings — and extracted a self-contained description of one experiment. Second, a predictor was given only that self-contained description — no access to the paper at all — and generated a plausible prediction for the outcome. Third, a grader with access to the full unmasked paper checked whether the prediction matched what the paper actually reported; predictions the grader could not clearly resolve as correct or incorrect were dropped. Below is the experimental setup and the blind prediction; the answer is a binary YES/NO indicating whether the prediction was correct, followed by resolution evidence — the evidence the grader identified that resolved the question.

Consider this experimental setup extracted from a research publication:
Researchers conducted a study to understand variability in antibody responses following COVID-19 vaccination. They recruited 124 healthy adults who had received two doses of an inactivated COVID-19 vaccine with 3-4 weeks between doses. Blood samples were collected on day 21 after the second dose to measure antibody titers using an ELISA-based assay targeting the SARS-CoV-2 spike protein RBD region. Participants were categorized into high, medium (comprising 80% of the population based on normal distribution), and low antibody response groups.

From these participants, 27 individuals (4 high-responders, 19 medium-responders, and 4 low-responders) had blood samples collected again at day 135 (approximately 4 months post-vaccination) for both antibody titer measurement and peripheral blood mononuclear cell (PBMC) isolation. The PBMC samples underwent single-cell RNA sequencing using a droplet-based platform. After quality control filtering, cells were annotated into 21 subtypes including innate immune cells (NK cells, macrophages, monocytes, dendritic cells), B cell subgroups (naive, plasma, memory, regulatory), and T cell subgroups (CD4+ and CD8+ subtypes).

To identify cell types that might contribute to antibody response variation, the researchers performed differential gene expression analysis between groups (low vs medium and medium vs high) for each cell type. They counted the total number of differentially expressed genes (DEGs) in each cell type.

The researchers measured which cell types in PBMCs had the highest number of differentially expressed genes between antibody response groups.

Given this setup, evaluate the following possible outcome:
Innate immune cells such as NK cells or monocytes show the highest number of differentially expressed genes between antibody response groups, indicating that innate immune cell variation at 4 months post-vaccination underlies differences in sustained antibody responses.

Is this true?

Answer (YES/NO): NO